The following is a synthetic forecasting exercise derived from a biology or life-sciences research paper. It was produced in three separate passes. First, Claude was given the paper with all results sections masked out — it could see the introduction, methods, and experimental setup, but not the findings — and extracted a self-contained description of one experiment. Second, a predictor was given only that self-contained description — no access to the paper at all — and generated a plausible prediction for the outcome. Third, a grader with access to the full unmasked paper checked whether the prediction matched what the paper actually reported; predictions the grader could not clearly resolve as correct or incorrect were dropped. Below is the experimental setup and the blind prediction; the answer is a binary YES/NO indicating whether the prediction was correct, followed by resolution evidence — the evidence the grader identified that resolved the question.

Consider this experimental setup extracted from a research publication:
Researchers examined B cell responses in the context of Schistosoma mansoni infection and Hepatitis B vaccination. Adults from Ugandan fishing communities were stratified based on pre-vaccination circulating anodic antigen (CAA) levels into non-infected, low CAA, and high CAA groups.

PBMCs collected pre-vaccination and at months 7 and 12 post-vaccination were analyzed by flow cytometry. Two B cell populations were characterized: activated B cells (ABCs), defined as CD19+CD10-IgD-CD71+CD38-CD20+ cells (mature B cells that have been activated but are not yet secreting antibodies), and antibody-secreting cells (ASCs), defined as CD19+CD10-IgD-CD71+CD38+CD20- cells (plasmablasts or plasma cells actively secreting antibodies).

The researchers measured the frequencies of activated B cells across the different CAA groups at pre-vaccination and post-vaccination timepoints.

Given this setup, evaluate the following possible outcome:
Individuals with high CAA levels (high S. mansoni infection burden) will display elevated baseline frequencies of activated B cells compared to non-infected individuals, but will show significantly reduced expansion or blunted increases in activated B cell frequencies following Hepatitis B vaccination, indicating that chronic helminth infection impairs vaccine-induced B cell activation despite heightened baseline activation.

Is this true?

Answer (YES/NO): NO